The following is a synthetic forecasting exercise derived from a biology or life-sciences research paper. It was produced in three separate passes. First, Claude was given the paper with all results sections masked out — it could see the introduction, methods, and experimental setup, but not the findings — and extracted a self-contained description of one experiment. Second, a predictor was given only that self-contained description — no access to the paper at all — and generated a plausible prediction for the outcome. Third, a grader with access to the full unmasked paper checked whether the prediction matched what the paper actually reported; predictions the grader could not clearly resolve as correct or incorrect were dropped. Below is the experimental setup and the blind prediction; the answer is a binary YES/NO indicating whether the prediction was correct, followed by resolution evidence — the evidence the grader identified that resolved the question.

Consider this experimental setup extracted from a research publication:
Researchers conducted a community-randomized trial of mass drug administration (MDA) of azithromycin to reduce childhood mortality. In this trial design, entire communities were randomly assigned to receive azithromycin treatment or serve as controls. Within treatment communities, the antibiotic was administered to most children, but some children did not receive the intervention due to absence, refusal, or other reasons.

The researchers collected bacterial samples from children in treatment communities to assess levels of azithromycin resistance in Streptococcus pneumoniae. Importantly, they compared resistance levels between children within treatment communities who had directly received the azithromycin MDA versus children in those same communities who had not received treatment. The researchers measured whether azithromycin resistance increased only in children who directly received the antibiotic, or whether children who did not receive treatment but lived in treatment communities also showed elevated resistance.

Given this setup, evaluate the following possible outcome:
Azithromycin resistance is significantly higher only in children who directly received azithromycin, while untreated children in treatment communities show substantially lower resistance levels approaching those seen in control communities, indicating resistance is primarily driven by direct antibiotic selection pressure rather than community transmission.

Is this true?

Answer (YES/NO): NO